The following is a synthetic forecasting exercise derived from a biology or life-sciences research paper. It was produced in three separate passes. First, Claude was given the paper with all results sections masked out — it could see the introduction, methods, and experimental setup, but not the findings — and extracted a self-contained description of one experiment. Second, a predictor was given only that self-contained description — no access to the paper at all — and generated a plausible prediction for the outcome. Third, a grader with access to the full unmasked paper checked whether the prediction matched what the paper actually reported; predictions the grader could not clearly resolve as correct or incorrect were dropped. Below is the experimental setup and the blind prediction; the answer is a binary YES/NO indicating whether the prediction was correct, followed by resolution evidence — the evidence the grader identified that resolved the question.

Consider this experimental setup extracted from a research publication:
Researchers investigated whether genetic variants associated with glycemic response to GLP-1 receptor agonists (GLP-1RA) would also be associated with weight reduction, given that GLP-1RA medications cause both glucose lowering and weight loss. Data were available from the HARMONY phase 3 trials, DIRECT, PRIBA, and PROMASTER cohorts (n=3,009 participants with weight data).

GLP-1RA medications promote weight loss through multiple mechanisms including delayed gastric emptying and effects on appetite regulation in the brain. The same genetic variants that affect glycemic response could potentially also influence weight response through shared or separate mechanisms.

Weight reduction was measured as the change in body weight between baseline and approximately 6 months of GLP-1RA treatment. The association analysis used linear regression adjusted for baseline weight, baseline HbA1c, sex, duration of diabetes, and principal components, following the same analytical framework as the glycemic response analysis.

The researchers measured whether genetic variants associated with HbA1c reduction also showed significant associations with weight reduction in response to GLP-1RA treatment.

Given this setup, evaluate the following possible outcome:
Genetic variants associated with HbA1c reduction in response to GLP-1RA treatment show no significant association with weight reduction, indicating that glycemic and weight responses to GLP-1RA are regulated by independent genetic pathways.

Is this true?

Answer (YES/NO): YES